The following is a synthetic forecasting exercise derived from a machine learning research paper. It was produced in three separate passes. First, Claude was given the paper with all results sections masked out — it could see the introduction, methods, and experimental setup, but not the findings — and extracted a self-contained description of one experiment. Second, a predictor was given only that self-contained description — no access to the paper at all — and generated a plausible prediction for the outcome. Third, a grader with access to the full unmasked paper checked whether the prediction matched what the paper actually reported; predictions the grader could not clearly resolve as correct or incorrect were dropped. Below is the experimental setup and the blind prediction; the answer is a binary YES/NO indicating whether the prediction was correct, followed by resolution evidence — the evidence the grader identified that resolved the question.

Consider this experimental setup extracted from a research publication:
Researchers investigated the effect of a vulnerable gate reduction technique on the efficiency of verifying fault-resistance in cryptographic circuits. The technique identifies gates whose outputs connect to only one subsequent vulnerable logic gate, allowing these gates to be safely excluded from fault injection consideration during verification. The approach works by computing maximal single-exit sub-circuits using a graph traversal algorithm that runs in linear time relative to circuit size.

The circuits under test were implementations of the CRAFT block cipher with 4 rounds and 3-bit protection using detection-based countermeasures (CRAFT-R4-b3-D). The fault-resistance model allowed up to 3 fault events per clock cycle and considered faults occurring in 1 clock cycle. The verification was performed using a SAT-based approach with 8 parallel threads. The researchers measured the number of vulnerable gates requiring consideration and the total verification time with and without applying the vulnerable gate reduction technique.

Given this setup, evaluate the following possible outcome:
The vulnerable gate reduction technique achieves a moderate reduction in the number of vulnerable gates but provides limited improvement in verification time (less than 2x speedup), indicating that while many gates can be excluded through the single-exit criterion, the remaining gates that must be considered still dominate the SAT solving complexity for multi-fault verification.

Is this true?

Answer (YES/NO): NO